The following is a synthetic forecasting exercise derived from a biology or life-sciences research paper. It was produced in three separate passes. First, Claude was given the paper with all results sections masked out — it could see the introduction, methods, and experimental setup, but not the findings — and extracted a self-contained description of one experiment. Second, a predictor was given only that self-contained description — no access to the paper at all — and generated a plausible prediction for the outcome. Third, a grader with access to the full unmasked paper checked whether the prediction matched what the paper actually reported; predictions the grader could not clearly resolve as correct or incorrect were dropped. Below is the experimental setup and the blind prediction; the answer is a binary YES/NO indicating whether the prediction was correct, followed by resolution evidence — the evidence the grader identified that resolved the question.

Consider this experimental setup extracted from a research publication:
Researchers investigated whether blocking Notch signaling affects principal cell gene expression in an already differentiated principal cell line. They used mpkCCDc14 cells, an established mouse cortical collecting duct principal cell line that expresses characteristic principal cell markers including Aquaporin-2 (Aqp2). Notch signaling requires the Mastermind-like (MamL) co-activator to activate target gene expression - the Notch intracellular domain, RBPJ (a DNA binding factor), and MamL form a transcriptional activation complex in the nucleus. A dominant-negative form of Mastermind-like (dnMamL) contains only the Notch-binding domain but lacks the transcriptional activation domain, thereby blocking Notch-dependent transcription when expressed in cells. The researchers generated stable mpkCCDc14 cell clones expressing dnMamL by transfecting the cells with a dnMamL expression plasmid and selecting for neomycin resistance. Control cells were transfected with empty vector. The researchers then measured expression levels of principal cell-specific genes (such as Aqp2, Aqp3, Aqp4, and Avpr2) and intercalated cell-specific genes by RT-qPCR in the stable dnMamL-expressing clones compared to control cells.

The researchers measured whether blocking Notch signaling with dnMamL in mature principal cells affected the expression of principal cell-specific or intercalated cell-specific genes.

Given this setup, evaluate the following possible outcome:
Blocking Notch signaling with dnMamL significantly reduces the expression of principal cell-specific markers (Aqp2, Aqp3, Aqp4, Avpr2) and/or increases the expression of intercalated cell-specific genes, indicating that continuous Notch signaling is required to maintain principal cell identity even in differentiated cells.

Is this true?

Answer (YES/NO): YES